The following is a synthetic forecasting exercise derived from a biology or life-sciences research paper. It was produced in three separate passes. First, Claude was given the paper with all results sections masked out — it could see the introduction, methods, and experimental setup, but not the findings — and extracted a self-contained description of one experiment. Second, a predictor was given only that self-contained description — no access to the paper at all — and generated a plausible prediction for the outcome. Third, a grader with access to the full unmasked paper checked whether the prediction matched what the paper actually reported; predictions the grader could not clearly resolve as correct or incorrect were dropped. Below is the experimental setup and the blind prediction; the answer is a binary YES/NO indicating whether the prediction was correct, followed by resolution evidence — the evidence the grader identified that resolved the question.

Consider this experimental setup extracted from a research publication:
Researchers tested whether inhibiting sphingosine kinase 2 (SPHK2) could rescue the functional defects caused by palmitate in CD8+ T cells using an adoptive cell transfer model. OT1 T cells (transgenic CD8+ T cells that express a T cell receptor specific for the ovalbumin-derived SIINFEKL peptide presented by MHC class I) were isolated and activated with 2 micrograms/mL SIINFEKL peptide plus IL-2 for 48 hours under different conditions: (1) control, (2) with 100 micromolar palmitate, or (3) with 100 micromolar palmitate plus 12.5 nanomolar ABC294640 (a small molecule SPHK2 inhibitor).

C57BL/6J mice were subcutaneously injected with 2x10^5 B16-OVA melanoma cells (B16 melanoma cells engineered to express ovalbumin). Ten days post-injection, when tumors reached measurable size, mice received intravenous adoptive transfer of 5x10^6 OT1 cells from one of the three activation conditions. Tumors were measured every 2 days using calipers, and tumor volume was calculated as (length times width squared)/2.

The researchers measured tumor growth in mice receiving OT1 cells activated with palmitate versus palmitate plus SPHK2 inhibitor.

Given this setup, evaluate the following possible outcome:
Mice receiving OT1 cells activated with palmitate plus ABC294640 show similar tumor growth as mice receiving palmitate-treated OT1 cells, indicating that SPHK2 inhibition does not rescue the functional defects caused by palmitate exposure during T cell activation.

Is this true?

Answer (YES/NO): NO